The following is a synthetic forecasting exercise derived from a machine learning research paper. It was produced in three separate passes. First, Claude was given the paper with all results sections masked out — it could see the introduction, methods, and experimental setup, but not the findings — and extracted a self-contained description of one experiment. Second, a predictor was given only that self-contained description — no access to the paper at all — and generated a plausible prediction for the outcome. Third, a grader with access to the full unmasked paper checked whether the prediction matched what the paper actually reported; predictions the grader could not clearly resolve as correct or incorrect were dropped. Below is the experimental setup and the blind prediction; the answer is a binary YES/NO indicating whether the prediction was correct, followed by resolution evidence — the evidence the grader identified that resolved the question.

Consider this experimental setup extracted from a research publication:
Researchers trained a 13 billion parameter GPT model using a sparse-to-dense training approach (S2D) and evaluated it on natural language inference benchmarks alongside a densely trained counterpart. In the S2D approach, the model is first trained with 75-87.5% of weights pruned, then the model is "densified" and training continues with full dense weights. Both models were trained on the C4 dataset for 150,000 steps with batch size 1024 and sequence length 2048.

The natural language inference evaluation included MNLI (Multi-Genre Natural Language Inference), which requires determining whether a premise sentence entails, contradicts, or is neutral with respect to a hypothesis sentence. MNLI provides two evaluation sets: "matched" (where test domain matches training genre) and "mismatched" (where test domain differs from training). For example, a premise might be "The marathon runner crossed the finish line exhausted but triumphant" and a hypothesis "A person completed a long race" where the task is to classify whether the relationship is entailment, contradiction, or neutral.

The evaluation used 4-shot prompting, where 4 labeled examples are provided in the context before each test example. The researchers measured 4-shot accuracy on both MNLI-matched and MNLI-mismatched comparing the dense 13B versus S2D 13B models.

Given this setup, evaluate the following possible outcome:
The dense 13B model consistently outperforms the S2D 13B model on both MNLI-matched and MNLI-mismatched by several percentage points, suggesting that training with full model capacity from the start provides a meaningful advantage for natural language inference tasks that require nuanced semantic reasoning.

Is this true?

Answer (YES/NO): YES